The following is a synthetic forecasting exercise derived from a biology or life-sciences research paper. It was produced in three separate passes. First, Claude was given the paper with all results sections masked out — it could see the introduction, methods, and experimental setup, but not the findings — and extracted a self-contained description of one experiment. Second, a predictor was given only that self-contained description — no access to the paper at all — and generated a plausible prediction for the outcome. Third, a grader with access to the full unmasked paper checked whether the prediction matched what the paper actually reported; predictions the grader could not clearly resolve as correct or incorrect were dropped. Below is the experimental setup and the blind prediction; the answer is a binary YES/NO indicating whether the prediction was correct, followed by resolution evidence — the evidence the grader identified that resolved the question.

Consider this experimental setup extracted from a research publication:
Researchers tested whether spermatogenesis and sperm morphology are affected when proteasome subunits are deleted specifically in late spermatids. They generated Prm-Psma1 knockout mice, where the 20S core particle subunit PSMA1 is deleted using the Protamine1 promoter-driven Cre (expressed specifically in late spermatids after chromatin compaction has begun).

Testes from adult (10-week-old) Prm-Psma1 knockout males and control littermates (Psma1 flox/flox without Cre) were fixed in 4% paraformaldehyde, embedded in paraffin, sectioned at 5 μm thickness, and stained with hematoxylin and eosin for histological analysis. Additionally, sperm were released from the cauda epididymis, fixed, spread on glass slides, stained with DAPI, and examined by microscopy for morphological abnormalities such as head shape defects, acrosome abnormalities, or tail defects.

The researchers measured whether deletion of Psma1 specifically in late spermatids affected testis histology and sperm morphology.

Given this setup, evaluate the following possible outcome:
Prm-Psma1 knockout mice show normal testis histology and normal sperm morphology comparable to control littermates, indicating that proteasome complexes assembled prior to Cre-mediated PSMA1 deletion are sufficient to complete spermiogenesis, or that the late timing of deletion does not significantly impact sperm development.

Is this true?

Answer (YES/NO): YES